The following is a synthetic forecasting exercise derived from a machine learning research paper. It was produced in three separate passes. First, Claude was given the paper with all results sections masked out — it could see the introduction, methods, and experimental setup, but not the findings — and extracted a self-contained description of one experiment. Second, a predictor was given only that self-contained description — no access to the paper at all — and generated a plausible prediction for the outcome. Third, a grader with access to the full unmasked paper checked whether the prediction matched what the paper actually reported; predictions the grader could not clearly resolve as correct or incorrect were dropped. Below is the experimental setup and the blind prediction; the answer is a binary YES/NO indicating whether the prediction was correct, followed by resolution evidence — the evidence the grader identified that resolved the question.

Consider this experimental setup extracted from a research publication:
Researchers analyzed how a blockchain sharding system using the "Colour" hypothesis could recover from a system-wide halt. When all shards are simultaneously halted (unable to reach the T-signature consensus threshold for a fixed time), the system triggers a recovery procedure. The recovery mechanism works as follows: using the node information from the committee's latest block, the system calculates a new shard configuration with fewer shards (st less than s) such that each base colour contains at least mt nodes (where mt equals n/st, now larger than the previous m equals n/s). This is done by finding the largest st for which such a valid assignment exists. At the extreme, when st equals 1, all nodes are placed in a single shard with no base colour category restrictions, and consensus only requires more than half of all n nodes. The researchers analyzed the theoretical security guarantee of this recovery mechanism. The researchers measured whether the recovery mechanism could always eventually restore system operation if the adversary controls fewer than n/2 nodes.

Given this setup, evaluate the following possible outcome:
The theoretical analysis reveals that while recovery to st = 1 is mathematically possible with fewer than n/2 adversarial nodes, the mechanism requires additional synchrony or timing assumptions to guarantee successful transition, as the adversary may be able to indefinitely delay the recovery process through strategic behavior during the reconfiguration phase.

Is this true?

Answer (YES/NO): NO